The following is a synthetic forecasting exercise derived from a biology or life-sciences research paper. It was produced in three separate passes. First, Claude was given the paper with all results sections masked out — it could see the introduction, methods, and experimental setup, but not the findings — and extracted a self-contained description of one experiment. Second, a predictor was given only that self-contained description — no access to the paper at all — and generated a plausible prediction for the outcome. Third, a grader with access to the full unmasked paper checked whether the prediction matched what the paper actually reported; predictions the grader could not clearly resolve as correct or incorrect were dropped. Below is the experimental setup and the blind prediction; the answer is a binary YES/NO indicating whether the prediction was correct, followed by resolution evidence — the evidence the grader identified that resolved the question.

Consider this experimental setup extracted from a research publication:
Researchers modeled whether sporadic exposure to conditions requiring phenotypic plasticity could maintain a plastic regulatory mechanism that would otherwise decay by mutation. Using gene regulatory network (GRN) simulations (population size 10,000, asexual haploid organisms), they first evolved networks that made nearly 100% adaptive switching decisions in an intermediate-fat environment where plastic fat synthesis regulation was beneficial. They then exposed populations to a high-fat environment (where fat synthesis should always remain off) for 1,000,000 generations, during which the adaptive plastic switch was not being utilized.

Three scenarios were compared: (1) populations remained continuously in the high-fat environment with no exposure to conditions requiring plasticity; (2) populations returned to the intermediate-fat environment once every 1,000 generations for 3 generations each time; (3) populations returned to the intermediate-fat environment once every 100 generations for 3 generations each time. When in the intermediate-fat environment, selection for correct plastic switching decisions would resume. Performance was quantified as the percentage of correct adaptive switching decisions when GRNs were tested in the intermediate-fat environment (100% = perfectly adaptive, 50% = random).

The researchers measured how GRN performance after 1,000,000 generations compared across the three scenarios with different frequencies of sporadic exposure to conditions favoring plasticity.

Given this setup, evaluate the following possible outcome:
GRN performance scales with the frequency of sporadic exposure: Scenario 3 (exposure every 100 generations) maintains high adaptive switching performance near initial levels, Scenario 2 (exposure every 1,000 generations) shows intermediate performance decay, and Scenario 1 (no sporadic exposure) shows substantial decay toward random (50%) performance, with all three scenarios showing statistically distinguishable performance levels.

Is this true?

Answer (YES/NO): NO